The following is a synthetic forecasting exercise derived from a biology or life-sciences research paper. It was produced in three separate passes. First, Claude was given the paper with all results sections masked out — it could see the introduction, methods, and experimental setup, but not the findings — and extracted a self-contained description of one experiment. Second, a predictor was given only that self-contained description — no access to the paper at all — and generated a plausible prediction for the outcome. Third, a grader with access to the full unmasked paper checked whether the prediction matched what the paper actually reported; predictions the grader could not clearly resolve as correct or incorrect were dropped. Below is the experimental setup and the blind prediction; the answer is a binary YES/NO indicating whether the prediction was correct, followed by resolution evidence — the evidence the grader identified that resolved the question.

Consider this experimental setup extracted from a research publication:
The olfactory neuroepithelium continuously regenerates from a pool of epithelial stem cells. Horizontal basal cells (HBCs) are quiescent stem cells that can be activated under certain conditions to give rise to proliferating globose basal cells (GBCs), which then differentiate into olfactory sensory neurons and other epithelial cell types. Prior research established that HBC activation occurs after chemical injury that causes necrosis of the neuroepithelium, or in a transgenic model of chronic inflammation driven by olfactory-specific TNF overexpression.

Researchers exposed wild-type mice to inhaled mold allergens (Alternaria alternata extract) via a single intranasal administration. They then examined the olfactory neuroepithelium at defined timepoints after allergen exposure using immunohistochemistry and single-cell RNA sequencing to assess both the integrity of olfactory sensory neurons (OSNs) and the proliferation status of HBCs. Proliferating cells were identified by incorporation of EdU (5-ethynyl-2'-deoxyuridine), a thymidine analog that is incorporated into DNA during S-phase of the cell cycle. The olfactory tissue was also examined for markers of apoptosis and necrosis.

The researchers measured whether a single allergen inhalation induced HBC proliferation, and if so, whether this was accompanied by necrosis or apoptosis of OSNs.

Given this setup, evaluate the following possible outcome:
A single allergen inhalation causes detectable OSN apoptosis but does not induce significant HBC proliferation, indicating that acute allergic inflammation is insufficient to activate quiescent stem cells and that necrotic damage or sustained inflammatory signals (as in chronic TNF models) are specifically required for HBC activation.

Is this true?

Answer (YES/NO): NO